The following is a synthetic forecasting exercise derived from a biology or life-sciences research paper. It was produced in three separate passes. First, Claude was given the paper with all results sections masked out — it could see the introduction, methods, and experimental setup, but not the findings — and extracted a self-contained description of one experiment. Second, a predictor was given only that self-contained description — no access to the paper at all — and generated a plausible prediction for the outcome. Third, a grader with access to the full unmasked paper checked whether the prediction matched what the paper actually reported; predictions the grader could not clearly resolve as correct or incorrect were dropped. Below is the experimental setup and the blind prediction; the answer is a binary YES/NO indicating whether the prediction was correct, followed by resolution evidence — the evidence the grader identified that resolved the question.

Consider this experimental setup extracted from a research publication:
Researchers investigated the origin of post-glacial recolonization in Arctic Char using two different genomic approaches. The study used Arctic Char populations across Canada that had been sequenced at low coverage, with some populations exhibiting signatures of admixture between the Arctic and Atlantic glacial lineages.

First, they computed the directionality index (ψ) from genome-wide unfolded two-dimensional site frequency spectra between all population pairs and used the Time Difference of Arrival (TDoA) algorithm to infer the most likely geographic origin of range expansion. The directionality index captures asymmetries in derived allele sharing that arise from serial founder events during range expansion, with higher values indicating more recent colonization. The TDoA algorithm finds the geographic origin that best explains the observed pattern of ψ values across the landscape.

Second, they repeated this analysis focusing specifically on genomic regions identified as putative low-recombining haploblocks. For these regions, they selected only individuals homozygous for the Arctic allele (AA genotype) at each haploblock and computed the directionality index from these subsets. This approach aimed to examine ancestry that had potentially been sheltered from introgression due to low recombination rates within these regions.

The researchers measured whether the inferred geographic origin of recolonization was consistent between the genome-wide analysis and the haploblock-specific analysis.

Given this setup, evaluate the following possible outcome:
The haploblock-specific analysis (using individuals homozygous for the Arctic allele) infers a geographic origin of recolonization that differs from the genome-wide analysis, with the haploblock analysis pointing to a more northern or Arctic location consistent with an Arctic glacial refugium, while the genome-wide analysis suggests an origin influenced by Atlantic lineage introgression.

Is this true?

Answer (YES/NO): YES